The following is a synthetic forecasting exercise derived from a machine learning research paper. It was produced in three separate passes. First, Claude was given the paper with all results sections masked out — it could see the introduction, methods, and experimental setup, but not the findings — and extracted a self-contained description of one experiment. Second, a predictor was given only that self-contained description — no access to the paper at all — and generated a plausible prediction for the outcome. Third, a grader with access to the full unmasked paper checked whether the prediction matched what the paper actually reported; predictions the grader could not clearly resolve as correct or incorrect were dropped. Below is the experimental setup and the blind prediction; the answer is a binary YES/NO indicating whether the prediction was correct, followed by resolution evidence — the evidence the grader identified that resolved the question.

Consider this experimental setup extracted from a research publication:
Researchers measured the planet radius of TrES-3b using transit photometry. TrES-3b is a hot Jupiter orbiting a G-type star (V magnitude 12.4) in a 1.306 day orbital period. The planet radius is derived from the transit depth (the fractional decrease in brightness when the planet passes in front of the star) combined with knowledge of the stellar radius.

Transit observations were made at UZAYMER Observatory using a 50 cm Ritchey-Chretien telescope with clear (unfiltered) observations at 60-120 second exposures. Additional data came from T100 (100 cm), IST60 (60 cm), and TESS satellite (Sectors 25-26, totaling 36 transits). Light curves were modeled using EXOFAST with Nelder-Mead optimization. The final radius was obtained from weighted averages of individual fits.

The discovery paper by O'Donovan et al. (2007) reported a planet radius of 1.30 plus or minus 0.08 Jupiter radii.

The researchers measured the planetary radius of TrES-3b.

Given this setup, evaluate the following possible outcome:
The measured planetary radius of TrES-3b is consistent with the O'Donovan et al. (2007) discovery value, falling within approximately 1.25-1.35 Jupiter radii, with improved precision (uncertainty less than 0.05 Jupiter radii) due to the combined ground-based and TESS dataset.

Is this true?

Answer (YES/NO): NO